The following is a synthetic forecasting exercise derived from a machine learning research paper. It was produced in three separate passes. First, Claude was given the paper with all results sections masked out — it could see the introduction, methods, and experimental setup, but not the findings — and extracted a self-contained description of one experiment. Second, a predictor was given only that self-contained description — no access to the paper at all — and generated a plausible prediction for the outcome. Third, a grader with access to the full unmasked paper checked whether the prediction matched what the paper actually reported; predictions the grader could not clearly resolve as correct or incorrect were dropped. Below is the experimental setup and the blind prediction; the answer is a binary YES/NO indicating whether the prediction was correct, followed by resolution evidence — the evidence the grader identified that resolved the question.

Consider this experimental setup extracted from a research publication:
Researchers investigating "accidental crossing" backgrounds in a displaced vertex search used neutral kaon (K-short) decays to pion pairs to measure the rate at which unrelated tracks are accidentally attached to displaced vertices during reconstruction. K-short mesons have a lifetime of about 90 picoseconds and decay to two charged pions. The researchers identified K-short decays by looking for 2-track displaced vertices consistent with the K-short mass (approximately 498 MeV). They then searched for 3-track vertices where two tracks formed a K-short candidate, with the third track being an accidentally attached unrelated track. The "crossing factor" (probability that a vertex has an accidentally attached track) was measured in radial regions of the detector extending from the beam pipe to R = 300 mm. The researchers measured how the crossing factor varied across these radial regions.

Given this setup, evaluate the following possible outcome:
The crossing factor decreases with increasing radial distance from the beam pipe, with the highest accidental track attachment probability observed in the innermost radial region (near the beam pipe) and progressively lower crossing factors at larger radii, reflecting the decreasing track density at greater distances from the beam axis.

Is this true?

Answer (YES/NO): NO